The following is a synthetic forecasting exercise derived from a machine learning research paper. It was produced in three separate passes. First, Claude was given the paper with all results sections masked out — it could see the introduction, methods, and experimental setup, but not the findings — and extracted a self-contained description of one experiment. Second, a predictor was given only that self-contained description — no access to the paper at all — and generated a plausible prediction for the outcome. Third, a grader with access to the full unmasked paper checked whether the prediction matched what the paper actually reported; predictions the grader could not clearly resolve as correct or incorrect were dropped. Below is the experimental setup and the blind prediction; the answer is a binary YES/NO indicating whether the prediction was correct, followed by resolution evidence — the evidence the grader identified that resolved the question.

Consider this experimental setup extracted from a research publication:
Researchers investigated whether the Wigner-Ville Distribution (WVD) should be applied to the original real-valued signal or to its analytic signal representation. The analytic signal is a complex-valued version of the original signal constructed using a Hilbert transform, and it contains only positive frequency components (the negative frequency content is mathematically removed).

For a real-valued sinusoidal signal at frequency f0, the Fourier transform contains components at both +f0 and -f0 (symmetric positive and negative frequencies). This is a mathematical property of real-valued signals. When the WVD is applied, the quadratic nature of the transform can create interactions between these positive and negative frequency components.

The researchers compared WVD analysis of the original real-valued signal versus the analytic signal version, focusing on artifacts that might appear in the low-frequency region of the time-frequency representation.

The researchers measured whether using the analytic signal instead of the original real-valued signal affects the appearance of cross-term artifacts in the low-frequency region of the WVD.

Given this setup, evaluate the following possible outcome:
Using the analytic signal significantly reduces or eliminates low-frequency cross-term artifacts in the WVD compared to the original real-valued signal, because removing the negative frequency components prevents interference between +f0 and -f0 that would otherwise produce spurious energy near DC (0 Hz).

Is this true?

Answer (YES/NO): YES